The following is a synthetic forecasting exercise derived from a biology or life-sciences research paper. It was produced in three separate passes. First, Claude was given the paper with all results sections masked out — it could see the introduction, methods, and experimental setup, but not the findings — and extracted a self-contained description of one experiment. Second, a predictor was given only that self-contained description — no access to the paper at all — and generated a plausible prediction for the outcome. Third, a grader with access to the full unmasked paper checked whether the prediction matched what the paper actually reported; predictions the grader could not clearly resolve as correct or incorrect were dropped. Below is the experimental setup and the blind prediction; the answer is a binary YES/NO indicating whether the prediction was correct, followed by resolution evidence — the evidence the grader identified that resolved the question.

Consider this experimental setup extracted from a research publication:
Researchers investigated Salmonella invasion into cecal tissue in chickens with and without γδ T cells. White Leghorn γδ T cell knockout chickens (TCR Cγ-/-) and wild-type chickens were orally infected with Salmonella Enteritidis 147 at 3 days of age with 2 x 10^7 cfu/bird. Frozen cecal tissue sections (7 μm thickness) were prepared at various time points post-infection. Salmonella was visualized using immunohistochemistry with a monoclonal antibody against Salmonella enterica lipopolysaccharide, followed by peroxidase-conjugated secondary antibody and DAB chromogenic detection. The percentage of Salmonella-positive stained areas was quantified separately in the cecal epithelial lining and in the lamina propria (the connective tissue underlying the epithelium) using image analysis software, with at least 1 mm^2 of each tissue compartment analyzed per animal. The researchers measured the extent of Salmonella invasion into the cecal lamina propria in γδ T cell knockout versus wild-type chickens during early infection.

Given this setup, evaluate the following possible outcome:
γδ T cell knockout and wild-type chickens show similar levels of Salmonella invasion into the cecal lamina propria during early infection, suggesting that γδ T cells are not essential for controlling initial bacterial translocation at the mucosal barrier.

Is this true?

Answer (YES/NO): NO